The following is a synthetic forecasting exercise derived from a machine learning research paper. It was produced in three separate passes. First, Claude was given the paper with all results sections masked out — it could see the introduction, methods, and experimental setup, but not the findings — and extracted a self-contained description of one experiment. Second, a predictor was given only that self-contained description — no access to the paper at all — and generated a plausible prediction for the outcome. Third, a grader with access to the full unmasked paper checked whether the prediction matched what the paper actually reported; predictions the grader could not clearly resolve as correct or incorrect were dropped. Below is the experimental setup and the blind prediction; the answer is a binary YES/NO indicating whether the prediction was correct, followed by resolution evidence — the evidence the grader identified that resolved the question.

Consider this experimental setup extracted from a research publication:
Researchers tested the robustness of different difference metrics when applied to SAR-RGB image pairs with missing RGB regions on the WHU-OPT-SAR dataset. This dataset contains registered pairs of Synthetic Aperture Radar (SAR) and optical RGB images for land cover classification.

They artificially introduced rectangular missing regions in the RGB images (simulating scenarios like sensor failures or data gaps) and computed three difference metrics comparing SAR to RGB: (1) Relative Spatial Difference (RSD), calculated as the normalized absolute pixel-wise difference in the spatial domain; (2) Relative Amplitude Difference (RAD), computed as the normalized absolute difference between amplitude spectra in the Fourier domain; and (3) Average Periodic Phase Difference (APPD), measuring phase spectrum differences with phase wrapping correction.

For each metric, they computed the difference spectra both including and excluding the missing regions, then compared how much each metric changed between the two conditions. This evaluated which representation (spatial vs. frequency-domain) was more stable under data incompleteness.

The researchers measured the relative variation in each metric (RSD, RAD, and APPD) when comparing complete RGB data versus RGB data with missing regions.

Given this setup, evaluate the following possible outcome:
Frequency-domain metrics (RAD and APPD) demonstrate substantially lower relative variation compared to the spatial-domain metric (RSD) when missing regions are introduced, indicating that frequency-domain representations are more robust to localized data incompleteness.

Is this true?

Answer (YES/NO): YES